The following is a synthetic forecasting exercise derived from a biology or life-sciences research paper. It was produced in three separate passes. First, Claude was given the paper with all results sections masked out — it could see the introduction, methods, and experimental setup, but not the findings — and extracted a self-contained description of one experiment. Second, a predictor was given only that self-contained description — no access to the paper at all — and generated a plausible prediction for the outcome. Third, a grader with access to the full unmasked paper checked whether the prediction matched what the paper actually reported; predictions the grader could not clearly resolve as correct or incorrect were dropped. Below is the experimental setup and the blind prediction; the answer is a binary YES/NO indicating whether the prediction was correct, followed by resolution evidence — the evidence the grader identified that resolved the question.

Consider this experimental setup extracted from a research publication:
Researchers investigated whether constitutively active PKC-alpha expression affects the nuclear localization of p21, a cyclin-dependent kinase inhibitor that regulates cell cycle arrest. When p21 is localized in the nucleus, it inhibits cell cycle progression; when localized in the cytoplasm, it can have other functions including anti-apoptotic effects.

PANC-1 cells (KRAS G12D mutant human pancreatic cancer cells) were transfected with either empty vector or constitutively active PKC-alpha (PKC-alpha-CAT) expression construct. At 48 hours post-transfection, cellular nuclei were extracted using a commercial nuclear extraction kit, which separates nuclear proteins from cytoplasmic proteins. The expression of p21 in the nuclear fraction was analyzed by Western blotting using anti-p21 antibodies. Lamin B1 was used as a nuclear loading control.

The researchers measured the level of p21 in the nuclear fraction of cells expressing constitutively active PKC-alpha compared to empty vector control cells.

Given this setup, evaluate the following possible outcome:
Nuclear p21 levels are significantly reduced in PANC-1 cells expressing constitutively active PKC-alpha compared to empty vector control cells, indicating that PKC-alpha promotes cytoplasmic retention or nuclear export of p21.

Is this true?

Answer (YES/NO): NO